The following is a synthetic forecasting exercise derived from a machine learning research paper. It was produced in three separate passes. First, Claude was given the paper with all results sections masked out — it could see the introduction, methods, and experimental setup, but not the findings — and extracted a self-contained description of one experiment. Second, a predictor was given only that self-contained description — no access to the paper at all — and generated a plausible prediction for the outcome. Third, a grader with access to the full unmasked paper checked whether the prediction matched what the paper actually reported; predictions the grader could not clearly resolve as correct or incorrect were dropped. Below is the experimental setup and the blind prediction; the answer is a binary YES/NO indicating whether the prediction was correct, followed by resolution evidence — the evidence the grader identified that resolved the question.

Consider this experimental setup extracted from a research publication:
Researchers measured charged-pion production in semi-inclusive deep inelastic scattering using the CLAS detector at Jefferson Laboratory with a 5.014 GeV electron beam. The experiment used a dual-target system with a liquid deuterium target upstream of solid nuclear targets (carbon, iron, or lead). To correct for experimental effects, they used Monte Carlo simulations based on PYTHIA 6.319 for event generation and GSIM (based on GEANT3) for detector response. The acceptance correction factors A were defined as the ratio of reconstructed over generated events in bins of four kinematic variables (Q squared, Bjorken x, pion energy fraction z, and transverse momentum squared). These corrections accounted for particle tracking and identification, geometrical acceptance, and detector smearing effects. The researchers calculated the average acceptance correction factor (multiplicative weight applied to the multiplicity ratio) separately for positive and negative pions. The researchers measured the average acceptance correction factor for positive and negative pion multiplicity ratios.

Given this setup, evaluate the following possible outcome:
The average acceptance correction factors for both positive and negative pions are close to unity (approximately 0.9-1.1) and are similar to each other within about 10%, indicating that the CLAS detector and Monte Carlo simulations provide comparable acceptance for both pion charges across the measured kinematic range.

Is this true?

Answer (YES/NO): YES